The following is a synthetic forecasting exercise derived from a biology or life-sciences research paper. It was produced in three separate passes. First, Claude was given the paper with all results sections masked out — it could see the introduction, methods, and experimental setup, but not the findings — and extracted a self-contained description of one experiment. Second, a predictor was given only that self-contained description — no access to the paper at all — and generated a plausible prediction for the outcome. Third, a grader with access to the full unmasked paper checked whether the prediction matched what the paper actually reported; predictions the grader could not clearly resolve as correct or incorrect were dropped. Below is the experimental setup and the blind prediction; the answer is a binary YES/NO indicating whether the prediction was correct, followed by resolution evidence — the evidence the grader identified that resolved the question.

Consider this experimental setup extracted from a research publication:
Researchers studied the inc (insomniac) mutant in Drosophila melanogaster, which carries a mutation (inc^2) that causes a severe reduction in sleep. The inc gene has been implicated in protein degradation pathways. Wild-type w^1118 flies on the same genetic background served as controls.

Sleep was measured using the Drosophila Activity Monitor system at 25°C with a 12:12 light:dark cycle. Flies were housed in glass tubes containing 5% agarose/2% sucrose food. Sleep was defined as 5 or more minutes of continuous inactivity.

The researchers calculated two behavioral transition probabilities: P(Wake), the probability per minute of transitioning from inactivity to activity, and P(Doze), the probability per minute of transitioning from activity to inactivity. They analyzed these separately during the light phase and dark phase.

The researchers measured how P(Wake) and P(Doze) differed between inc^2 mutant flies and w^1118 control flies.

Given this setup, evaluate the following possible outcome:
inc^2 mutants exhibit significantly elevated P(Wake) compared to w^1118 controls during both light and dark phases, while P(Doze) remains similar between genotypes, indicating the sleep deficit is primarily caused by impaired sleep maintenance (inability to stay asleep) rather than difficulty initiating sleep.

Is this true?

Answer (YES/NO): NO